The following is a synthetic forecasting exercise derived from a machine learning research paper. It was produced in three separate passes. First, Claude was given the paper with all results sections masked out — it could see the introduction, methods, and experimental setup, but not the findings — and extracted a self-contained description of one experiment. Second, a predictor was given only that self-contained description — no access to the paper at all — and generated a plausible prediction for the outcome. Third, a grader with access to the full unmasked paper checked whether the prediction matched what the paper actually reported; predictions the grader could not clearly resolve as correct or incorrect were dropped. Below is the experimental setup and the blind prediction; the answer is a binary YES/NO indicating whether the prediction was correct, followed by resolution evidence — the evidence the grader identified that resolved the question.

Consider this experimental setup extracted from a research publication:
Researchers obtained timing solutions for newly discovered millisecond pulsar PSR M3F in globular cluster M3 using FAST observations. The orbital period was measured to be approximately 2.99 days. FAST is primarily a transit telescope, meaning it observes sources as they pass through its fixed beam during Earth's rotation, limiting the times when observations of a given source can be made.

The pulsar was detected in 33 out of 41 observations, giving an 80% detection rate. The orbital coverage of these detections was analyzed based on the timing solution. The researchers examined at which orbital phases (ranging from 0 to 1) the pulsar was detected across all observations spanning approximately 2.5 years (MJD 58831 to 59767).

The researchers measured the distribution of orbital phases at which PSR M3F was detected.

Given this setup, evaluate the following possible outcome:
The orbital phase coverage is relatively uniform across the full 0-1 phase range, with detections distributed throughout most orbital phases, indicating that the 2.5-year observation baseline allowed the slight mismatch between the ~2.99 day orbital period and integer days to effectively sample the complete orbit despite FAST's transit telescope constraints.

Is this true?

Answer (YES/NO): NO